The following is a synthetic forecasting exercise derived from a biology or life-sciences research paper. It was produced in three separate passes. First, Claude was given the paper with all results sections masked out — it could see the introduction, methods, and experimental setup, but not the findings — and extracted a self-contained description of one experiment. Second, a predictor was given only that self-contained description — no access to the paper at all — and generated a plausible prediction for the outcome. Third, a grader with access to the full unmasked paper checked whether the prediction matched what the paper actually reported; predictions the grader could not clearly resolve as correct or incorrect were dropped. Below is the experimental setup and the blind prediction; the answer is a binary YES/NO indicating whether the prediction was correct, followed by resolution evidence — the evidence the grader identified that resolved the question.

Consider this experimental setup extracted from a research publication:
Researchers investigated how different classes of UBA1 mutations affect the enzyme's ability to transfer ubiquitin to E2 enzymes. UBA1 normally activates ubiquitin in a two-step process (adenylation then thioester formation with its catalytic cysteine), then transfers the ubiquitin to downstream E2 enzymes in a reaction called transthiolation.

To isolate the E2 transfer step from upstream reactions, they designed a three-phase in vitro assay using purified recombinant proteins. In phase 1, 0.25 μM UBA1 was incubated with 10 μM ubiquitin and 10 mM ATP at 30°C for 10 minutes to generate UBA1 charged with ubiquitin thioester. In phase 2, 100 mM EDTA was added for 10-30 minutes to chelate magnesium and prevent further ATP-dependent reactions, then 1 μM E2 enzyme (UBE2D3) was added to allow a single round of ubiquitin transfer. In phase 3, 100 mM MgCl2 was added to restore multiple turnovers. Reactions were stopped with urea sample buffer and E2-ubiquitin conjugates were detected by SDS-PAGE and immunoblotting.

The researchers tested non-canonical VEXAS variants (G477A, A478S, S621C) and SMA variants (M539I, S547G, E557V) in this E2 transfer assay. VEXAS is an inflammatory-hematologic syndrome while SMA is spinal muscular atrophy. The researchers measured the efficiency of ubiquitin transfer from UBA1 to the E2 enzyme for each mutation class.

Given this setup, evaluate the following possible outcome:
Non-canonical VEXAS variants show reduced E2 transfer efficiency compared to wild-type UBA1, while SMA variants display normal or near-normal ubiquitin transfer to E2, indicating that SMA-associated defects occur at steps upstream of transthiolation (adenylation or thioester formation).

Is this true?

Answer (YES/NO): YES